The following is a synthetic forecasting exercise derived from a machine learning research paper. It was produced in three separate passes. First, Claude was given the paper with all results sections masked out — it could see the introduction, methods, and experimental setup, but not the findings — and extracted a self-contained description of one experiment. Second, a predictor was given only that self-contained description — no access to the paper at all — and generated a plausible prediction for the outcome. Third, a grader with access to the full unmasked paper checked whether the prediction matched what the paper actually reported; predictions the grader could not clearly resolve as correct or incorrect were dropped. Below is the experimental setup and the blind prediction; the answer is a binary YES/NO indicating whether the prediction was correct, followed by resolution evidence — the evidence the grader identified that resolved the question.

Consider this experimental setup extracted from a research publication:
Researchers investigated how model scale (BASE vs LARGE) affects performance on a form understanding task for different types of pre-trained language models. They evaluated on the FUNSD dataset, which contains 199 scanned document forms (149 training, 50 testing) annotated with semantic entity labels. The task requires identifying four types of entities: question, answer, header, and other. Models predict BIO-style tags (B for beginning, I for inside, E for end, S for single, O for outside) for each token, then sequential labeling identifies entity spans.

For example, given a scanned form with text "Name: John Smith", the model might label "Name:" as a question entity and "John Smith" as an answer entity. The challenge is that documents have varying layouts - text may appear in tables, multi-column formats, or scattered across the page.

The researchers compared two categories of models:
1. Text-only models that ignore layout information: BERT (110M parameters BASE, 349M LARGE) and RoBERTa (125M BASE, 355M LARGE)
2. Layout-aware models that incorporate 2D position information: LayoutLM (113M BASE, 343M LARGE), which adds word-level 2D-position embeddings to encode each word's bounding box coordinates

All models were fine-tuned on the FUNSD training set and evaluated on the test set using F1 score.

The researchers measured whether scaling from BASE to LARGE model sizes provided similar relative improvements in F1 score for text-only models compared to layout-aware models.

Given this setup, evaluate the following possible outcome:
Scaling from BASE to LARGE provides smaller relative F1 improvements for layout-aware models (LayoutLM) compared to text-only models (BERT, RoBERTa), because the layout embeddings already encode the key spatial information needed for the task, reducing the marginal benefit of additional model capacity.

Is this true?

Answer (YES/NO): YES